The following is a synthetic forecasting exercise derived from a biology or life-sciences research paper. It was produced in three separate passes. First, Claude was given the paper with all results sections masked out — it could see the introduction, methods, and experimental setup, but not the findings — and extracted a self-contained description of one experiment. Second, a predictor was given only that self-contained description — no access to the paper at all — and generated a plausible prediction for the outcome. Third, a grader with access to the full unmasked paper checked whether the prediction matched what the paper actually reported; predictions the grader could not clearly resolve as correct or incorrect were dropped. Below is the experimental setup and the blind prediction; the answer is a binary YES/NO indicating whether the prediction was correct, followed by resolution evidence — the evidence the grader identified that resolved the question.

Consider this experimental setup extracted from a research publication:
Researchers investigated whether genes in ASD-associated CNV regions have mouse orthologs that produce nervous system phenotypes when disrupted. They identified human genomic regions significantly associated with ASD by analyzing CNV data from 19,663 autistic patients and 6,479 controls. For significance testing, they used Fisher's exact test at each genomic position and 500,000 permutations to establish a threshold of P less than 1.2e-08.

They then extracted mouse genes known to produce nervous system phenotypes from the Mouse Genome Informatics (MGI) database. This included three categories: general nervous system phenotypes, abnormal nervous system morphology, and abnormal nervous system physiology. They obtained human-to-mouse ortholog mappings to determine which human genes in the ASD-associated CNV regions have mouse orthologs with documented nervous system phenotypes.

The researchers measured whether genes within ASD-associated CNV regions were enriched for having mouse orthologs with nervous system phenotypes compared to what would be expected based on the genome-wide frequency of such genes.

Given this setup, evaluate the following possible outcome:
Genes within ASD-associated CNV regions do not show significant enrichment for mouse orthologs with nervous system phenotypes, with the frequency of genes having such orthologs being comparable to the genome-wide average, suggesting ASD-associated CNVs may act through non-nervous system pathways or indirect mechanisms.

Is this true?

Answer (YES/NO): NO